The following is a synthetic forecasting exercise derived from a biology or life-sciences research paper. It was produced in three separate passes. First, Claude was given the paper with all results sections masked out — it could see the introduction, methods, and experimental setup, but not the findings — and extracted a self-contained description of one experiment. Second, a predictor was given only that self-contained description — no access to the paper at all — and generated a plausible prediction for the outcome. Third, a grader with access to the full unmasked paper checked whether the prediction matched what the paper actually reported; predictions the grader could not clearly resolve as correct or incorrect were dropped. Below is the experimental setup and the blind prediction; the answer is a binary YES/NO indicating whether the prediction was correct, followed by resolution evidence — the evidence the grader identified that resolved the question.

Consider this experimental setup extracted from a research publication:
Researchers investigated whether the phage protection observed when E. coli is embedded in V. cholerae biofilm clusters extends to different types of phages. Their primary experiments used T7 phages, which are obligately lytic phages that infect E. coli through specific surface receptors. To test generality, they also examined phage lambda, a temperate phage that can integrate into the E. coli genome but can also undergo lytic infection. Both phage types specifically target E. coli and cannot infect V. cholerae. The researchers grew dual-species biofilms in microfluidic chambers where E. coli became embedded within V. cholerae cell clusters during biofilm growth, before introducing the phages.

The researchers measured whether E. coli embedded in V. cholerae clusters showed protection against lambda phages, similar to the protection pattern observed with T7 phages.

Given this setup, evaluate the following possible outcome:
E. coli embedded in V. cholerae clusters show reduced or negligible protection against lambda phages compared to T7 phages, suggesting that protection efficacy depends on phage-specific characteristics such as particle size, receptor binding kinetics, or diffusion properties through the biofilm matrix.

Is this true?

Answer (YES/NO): NO